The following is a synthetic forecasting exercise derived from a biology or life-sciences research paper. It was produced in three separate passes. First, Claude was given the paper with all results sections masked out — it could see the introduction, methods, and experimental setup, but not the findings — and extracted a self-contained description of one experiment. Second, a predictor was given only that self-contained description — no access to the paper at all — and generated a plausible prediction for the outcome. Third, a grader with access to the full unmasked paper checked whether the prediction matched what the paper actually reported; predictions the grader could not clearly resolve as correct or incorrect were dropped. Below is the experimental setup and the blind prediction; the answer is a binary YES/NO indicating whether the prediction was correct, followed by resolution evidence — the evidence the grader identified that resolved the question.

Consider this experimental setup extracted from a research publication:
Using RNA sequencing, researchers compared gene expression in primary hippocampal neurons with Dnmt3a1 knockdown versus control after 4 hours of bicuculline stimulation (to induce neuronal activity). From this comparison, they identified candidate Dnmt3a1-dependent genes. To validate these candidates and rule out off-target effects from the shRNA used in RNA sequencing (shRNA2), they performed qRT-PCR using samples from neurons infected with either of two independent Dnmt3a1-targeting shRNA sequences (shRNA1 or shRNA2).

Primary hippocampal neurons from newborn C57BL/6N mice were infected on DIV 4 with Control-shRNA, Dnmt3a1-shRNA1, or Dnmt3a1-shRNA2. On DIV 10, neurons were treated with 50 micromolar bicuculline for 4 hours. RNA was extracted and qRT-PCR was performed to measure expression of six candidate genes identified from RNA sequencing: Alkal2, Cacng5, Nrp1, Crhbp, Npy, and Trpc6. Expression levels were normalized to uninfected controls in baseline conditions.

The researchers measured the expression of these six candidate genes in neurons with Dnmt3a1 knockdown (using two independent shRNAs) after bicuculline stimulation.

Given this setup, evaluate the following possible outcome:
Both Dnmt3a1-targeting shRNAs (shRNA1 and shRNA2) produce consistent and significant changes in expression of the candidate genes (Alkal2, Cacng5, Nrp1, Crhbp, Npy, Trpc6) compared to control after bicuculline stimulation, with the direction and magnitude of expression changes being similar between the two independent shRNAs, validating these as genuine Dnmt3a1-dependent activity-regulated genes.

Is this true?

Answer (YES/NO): NO